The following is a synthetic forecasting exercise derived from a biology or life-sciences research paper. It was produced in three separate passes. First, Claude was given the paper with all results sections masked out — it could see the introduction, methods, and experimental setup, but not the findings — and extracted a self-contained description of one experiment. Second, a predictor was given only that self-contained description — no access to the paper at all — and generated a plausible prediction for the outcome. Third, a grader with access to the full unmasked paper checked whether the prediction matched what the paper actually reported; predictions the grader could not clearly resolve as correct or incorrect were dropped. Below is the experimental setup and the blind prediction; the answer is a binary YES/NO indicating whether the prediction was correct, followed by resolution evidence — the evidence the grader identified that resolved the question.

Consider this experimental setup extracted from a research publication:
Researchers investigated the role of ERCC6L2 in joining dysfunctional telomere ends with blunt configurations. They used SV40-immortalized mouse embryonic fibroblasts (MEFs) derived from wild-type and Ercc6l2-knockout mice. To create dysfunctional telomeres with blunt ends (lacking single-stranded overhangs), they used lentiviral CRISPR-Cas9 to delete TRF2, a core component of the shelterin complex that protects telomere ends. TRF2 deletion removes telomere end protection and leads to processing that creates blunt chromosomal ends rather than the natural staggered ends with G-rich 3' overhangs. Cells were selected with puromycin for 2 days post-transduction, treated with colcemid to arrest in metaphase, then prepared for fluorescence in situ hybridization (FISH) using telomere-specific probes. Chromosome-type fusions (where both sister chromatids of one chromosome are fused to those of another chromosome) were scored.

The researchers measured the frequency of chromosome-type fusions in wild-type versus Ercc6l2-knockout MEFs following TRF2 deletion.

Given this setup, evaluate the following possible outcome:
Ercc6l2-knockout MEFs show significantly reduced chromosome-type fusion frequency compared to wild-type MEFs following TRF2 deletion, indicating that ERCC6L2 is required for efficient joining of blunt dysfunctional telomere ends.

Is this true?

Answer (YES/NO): NO